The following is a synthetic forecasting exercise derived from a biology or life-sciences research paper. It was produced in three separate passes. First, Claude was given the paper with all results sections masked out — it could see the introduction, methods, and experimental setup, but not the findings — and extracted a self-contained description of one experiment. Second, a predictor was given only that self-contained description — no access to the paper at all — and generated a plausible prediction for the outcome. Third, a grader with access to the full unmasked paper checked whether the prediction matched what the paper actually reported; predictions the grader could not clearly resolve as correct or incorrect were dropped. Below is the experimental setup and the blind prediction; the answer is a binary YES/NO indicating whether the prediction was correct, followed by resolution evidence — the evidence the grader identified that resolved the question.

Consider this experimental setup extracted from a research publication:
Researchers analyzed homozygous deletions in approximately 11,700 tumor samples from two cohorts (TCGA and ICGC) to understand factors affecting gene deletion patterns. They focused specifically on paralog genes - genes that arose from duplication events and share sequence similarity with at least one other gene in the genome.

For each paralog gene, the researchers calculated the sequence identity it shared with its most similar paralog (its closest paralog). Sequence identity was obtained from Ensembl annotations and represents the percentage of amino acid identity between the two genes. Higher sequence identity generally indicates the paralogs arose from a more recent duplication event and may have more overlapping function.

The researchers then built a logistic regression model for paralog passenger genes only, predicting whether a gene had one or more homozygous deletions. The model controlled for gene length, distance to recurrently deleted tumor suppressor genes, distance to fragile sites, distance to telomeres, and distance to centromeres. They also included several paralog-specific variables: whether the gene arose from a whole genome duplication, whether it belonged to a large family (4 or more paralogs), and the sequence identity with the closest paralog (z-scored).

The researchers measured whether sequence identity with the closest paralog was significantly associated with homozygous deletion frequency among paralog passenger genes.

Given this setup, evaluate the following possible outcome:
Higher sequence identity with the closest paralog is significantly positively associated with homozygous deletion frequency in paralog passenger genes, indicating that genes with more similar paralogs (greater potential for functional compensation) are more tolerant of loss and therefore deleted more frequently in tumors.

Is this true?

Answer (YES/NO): YES